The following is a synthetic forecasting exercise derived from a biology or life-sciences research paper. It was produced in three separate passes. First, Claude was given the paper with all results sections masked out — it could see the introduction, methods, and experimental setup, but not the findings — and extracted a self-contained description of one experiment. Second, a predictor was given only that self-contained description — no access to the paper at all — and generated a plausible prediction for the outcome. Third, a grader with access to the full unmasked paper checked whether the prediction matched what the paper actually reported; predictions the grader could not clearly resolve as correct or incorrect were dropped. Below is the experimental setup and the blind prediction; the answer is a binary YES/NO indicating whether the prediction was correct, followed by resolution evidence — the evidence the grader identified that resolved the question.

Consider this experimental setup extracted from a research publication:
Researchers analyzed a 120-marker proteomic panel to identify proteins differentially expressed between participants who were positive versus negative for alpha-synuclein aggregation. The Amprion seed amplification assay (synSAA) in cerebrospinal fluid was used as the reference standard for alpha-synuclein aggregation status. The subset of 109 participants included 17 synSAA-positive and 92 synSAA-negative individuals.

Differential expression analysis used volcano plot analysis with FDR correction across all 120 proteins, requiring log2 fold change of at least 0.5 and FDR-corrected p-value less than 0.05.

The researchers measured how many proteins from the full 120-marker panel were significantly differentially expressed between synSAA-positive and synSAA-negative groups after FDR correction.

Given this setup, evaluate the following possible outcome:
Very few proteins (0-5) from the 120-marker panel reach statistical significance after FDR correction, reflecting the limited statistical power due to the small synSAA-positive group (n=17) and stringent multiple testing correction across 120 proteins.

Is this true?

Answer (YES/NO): YES